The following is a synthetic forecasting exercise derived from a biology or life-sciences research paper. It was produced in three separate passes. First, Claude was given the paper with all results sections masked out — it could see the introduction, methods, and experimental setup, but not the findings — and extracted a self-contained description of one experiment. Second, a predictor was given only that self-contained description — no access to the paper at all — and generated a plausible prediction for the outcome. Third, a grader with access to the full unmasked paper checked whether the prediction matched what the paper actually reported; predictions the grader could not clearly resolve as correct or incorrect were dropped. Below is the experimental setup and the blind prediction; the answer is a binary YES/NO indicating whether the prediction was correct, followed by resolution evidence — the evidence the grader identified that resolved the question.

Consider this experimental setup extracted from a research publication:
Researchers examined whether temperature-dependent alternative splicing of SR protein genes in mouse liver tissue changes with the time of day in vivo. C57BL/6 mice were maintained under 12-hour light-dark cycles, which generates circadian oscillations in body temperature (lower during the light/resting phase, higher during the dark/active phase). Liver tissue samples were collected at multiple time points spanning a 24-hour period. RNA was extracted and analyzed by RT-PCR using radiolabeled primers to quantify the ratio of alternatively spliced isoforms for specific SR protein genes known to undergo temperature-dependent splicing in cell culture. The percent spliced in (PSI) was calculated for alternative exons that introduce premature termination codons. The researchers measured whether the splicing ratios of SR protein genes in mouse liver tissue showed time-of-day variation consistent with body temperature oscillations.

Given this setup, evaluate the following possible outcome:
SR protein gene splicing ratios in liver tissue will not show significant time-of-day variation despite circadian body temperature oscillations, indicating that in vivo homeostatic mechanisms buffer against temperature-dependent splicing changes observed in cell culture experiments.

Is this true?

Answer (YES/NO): NO